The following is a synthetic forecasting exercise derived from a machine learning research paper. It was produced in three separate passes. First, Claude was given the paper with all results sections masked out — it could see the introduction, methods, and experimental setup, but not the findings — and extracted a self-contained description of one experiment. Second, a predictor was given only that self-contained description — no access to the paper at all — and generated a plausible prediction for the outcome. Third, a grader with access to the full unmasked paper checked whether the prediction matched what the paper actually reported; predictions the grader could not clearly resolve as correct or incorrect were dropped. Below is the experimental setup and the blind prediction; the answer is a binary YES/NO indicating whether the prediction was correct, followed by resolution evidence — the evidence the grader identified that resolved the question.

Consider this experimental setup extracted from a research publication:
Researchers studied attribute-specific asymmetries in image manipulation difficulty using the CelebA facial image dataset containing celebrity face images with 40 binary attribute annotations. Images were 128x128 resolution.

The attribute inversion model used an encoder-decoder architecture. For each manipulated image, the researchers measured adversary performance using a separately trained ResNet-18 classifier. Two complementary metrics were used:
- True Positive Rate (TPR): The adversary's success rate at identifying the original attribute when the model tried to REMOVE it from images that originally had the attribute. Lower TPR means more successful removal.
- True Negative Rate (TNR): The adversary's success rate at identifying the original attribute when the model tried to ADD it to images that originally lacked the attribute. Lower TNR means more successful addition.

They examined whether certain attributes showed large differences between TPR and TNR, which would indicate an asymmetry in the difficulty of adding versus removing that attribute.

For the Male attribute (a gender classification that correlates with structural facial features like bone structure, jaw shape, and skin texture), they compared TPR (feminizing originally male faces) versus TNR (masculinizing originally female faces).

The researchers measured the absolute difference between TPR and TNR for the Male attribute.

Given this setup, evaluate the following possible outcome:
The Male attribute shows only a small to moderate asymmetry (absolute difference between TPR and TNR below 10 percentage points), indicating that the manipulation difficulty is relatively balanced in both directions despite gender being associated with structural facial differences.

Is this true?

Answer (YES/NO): YES